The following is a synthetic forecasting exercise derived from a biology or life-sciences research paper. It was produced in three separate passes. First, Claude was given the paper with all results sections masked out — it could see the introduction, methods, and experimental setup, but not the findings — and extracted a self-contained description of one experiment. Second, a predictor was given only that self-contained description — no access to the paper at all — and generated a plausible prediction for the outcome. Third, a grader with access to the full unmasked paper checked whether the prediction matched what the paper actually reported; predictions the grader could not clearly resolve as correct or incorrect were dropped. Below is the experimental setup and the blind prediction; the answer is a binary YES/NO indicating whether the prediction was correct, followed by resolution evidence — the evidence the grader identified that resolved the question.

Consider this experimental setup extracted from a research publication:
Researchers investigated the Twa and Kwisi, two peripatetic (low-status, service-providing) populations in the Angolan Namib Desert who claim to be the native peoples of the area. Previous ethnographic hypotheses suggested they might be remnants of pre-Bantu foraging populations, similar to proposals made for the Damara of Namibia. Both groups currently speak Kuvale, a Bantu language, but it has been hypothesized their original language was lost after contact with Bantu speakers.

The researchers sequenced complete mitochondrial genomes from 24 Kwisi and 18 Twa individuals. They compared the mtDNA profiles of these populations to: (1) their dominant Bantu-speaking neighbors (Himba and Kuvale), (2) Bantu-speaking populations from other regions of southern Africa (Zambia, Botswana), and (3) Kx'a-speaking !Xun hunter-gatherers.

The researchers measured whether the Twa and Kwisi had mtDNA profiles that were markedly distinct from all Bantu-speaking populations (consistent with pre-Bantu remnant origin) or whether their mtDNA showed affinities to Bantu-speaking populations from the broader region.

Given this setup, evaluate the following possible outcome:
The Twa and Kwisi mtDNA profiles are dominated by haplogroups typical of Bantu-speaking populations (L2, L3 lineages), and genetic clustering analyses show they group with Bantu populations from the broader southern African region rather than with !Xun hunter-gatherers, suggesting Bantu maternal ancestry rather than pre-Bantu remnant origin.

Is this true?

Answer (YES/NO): NO